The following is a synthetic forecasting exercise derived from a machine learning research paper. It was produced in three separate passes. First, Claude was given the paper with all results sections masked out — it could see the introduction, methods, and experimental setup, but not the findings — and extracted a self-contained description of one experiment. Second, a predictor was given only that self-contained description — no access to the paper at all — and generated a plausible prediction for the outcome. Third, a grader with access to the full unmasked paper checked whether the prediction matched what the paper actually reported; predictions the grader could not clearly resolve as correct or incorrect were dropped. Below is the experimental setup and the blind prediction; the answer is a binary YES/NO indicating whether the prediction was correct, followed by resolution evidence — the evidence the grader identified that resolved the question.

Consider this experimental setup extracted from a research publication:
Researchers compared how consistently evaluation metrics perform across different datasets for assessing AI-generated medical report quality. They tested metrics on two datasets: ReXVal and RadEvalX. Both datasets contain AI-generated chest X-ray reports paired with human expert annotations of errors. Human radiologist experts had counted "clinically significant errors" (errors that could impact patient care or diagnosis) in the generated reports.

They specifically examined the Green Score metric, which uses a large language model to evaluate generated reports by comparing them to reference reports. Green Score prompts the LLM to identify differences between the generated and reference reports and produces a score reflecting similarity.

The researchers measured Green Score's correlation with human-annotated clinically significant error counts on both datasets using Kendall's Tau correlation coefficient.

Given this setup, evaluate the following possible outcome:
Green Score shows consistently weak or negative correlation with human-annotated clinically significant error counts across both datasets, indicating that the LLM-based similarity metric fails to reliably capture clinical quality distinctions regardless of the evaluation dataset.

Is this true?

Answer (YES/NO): NO